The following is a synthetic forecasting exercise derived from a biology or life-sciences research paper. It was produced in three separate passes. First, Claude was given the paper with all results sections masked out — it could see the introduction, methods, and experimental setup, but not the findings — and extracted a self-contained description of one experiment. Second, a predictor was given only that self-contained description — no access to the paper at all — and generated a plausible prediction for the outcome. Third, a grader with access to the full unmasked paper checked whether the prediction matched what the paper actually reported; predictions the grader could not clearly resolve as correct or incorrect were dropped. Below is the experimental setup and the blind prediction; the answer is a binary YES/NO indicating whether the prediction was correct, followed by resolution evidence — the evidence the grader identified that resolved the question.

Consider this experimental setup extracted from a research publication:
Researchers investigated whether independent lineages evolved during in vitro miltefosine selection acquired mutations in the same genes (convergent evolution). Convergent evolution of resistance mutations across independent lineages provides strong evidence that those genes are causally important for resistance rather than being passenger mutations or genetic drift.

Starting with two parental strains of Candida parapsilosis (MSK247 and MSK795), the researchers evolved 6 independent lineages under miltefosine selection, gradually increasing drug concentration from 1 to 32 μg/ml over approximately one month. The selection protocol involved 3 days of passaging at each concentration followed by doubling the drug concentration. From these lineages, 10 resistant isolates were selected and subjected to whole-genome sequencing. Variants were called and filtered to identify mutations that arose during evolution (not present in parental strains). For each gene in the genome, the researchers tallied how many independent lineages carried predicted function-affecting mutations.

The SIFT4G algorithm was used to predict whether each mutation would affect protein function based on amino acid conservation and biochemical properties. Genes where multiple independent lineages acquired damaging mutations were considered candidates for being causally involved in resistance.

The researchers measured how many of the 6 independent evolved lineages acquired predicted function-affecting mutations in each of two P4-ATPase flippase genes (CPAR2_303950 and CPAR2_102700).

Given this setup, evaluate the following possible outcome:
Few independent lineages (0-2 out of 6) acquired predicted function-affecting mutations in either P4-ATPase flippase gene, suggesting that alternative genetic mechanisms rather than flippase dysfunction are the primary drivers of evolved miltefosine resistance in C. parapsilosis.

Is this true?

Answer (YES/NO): NO